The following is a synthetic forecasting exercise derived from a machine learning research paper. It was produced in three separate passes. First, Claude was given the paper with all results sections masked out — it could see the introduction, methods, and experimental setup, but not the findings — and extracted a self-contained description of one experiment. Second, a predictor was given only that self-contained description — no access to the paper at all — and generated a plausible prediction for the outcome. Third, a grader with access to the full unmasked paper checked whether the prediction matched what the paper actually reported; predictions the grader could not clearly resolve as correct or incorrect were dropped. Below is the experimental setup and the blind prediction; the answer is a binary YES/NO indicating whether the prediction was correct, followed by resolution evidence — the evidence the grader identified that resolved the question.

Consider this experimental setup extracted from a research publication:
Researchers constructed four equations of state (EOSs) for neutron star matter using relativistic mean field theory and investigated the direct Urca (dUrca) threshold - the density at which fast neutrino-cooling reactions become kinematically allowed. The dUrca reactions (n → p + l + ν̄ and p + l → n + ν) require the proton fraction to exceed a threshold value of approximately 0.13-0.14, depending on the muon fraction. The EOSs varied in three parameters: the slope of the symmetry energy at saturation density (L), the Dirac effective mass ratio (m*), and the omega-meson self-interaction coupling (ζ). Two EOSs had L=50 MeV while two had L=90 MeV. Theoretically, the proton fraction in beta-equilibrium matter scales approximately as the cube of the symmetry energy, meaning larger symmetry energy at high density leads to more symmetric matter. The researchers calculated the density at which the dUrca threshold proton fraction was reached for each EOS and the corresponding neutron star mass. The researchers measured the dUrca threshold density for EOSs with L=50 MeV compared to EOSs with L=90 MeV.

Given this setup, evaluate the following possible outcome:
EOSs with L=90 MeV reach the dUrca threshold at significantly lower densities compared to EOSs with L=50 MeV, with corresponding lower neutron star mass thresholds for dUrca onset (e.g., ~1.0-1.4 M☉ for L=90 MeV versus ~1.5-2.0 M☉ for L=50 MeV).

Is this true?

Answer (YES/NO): NO